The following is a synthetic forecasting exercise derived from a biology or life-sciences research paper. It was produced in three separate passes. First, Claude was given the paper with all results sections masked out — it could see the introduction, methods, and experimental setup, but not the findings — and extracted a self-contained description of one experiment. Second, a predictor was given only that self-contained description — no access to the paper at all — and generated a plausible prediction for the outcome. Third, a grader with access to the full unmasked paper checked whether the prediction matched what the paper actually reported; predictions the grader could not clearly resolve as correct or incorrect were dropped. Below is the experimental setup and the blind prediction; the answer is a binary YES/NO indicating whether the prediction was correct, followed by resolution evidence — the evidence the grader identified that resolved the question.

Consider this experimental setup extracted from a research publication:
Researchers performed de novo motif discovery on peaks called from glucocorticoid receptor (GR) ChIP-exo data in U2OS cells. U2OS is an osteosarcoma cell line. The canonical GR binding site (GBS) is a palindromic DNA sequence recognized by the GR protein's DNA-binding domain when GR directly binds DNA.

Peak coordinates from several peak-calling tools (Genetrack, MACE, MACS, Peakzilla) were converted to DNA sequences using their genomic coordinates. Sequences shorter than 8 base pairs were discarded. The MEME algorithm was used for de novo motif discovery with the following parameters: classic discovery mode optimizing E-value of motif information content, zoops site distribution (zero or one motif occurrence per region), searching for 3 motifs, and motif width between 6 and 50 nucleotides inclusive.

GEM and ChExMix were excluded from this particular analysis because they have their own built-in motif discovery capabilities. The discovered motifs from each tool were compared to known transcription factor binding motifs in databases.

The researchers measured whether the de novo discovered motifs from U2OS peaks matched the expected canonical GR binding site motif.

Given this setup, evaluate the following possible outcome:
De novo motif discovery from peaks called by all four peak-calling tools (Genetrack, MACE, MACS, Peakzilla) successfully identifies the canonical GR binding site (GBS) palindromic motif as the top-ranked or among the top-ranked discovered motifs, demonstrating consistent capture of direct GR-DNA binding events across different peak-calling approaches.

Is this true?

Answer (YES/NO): YES